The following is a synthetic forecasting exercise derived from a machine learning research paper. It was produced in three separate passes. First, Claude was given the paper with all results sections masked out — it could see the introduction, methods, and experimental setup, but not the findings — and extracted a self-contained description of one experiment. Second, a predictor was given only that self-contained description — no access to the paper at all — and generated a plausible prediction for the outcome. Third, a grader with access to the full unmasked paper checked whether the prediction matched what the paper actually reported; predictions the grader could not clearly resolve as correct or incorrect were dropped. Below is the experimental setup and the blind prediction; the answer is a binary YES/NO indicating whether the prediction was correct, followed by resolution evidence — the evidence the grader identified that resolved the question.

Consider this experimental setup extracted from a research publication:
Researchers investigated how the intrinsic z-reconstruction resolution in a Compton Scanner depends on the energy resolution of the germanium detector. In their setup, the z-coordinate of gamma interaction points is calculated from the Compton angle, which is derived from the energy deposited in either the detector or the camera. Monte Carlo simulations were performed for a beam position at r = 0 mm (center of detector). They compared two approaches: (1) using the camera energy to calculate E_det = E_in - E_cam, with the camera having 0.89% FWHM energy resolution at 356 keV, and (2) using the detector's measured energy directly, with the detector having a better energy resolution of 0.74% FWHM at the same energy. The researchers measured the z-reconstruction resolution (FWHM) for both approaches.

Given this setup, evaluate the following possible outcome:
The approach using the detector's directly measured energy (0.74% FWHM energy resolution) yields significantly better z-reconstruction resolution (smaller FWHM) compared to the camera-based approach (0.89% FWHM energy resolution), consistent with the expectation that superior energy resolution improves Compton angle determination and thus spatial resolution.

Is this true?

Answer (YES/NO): NO